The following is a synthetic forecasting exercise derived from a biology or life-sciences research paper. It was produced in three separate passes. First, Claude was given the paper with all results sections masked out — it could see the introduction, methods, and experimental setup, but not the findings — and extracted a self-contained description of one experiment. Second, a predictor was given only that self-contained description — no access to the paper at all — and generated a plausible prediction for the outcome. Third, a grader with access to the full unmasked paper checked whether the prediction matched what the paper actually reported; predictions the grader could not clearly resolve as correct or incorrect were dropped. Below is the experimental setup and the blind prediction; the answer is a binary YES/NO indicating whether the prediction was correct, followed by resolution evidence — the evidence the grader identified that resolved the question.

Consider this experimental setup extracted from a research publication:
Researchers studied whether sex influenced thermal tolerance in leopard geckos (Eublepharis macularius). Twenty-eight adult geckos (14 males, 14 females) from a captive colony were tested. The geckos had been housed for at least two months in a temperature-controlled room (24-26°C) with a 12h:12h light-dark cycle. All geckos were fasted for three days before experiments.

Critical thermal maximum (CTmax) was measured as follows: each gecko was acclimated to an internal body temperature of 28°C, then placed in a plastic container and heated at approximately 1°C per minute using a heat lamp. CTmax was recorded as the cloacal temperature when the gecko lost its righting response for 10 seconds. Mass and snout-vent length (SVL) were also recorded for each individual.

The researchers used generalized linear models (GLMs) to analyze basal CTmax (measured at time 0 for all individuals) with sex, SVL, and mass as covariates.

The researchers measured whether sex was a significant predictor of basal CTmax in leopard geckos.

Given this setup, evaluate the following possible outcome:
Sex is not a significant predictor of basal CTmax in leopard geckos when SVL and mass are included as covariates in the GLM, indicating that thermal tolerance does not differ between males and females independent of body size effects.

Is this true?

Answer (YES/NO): YES